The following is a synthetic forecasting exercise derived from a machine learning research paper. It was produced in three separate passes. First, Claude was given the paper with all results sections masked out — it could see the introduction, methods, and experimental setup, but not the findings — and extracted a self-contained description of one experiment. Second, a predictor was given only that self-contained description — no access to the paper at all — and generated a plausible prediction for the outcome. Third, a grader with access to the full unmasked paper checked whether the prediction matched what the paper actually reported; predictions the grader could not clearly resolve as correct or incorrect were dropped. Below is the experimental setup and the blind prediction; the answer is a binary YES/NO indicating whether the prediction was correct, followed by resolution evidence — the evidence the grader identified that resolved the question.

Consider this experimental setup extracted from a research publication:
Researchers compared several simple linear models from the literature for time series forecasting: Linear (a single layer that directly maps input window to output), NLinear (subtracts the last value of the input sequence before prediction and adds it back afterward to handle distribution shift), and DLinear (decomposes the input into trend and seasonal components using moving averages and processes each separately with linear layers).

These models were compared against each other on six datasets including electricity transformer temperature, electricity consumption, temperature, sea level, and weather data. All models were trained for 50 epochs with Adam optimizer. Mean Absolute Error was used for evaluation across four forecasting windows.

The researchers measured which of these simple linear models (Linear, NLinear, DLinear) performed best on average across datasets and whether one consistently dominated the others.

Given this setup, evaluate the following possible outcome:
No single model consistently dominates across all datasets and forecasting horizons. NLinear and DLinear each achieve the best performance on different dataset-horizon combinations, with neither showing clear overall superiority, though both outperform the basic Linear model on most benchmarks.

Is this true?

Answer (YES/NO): NO